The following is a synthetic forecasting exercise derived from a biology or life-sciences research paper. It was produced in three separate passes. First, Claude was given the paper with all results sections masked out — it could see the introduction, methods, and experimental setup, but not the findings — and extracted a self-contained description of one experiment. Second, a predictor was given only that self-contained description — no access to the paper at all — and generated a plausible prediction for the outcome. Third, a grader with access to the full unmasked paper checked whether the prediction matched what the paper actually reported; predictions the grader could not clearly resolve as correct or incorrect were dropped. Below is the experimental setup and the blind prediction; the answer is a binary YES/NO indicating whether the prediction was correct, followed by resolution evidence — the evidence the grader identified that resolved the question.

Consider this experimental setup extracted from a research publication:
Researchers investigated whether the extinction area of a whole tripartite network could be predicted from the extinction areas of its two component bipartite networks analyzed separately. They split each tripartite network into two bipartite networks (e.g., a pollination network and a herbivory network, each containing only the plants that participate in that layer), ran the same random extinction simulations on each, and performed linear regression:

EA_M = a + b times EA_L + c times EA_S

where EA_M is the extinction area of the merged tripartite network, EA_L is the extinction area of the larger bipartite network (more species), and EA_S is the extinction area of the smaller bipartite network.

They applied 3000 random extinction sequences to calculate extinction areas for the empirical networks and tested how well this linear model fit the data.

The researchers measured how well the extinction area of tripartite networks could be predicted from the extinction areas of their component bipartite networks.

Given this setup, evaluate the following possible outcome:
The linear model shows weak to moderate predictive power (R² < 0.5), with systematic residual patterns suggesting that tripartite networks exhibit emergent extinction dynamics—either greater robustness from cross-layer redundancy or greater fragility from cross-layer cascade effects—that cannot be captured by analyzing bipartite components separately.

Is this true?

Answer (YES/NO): NO